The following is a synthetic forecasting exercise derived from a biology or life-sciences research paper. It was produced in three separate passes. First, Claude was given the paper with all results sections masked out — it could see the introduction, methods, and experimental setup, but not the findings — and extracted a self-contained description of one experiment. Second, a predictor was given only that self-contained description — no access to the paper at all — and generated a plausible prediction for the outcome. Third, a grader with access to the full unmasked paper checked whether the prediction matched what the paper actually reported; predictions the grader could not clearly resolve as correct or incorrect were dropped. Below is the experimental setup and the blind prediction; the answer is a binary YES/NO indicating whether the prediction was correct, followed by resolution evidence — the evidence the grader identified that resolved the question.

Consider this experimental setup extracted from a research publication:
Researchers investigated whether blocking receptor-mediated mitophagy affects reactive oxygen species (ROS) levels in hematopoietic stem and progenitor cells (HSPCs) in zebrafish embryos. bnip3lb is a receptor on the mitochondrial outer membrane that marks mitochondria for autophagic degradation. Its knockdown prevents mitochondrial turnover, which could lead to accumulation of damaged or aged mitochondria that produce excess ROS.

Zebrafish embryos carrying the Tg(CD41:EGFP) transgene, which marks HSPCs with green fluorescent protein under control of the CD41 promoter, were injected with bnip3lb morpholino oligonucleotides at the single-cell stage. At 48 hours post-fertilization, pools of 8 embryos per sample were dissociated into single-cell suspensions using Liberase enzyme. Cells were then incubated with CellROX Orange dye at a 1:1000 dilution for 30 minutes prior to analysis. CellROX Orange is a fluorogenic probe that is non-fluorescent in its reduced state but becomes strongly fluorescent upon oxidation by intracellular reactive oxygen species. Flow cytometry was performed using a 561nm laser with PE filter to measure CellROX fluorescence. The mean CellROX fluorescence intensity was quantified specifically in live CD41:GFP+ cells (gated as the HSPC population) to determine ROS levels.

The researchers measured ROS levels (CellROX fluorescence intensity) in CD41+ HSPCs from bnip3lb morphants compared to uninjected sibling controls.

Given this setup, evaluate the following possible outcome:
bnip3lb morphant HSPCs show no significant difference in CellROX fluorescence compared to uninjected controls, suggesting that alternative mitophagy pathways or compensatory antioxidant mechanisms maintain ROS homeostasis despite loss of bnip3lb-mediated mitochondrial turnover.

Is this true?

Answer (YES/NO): NO